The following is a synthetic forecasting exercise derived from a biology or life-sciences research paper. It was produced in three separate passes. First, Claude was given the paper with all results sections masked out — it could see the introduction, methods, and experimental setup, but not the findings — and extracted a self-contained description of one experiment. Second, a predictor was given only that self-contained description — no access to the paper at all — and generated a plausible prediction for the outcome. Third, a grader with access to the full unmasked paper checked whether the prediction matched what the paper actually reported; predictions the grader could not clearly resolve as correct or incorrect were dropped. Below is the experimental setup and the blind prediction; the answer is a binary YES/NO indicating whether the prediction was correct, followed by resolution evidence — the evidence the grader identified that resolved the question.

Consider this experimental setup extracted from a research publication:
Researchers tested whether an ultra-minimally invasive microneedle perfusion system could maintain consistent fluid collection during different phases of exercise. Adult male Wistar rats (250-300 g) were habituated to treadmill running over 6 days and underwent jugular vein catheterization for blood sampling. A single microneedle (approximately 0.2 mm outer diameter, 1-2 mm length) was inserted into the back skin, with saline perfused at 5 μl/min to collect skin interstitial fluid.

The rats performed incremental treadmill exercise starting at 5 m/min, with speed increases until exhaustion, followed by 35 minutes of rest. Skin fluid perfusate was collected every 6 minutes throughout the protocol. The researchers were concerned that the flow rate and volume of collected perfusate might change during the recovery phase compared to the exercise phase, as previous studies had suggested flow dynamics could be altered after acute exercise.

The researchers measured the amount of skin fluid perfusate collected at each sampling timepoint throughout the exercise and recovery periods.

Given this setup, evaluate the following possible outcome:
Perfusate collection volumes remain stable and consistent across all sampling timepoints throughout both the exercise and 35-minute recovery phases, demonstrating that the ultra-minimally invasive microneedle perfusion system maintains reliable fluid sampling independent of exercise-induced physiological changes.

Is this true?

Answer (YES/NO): YES